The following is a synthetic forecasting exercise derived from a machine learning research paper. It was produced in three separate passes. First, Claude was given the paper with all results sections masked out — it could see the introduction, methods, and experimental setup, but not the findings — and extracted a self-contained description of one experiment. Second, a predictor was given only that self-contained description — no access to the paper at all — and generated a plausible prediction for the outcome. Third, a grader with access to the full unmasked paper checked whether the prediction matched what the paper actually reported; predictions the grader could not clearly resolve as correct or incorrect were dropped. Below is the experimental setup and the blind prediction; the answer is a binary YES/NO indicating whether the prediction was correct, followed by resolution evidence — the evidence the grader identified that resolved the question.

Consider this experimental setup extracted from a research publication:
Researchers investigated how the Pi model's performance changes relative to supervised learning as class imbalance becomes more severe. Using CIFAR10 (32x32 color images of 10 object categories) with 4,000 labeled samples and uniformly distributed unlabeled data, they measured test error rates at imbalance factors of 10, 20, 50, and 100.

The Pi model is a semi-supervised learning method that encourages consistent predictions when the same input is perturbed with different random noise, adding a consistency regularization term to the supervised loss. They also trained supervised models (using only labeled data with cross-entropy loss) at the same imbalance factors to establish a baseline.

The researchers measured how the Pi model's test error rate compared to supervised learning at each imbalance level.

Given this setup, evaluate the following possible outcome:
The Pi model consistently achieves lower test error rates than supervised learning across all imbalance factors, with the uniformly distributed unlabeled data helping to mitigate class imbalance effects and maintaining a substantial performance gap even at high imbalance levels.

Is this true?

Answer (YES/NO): NO